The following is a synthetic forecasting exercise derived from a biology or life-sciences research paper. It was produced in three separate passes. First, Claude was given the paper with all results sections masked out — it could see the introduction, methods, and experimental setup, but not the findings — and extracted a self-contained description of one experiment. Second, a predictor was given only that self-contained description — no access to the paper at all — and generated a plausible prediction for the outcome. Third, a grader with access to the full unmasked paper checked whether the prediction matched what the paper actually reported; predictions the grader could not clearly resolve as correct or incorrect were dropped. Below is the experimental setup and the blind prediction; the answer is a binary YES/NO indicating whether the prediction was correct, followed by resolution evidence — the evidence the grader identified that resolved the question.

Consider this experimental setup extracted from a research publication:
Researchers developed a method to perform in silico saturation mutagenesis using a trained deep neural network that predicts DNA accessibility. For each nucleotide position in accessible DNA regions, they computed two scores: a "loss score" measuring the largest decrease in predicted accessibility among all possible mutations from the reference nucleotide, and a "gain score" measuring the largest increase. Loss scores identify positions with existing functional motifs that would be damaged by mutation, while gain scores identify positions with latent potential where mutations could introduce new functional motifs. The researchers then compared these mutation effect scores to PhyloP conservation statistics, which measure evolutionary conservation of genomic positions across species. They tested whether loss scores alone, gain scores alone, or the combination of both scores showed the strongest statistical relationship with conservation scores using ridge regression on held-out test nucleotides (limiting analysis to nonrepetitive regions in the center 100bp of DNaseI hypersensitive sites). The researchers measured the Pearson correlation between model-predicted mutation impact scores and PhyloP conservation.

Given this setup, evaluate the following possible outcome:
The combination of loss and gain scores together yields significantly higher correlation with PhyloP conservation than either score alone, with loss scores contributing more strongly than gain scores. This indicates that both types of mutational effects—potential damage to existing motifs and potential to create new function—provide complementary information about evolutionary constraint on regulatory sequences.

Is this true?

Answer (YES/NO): YES